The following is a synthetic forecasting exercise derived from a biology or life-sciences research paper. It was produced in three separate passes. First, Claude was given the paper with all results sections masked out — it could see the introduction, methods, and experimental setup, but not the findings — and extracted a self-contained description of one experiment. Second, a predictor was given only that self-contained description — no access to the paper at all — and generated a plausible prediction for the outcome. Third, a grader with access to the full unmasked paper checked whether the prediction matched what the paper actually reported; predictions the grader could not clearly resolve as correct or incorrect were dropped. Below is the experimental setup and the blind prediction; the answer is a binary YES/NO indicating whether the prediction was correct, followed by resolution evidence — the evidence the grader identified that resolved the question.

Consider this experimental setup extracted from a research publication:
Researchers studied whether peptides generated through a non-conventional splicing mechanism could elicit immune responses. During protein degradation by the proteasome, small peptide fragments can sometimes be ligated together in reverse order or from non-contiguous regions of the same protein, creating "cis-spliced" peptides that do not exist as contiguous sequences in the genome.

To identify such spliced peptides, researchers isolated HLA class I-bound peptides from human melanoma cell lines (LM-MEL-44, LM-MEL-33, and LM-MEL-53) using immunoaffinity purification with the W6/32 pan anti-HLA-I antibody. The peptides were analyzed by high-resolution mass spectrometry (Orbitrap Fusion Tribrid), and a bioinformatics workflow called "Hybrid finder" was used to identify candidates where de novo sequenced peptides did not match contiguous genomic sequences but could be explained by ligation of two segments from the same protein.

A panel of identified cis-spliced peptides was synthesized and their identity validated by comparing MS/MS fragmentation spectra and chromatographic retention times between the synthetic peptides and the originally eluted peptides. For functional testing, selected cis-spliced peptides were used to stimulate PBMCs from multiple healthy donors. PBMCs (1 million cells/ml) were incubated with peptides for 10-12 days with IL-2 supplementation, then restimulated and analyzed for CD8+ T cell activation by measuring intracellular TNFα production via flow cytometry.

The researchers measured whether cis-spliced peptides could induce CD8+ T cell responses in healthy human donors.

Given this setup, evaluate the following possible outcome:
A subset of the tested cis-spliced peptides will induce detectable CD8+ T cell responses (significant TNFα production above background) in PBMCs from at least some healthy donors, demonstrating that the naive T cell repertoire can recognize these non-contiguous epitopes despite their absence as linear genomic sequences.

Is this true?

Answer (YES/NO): YES